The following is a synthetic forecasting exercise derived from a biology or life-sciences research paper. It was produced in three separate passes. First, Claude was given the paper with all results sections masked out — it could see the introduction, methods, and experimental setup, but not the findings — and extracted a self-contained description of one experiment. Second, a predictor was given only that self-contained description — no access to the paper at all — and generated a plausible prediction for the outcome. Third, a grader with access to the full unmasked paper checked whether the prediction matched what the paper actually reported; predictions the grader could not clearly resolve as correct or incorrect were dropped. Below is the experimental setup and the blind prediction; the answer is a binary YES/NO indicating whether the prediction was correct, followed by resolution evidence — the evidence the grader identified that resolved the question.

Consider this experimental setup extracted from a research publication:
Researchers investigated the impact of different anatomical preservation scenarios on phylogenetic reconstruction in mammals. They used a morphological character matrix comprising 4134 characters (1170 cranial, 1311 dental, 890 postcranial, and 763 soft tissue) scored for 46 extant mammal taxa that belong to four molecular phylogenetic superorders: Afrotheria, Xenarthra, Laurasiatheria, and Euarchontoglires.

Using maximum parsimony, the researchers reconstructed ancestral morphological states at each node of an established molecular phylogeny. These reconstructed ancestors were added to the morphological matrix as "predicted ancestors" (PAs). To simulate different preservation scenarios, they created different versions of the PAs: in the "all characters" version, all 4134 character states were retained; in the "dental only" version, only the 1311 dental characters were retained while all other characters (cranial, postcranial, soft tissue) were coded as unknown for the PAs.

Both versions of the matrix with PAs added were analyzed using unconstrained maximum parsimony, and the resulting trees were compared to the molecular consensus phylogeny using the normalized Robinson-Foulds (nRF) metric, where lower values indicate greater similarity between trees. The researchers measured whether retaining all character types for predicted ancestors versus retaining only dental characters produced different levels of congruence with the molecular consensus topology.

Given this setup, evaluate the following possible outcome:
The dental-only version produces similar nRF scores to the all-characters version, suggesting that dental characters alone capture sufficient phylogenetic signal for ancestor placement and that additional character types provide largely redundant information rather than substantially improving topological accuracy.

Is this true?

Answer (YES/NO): NO